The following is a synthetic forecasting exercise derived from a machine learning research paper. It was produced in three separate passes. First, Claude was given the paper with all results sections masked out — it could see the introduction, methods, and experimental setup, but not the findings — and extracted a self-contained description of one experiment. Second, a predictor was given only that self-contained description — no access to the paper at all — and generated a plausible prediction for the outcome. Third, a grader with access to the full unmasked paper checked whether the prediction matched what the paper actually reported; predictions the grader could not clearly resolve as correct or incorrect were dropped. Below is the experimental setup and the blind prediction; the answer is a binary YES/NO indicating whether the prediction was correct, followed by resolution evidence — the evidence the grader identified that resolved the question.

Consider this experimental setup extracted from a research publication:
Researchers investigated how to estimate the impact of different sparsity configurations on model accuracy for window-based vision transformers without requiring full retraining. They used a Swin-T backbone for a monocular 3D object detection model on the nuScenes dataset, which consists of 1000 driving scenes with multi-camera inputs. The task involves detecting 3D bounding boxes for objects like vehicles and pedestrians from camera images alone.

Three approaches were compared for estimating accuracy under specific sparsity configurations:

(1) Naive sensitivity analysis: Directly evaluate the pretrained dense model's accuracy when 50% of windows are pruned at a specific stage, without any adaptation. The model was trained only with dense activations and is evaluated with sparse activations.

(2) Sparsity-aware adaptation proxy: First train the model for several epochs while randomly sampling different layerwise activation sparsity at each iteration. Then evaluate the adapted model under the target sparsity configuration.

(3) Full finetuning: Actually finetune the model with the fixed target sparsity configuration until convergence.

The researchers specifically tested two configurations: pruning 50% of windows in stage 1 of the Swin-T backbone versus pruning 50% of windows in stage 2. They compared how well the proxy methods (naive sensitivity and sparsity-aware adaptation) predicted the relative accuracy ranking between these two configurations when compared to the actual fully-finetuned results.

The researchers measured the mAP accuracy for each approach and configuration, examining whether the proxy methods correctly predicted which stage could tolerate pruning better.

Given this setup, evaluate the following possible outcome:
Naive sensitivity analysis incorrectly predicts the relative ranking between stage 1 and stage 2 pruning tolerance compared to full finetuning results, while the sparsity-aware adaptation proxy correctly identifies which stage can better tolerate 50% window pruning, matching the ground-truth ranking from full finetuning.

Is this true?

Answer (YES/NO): NO